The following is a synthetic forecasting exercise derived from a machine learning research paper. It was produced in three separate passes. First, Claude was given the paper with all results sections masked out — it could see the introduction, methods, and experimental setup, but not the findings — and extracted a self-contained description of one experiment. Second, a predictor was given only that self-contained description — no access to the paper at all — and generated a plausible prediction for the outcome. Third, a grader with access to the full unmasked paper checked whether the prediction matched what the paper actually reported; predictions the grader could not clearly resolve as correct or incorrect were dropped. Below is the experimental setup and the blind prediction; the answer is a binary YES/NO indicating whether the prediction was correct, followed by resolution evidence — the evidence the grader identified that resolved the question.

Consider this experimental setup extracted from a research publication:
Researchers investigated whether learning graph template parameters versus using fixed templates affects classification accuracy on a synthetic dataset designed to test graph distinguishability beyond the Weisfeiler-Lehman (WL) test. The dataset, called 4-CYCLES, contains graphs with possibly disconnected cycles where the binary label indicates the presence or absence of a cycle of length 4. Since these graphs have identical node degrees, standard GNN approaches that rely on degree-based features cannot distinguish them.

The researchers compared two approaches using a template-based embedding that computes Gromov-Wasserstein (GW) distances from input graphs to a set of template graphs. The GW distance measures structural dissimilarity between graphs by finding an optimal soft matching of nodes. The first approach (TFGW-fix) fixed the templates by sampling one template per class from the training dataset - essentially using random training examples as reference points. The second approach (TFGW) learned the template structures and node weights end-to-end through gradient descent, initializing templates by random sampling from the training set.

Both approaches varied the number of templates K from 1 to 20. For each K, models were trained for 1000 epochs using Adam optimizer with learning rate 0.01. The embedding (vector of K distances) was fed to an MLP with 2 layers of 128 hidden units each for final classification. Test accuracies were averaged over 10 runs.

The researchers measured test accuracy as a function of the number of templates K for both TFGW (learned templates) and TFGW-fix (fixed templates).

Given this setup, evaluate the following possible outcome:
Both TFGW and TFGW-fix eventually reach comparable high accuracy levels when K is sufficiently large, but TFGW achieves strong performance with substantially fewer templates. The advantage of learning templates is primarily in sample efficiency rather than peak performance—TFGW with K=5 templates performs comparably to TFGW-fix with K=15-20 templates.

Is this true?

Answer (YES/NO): NO